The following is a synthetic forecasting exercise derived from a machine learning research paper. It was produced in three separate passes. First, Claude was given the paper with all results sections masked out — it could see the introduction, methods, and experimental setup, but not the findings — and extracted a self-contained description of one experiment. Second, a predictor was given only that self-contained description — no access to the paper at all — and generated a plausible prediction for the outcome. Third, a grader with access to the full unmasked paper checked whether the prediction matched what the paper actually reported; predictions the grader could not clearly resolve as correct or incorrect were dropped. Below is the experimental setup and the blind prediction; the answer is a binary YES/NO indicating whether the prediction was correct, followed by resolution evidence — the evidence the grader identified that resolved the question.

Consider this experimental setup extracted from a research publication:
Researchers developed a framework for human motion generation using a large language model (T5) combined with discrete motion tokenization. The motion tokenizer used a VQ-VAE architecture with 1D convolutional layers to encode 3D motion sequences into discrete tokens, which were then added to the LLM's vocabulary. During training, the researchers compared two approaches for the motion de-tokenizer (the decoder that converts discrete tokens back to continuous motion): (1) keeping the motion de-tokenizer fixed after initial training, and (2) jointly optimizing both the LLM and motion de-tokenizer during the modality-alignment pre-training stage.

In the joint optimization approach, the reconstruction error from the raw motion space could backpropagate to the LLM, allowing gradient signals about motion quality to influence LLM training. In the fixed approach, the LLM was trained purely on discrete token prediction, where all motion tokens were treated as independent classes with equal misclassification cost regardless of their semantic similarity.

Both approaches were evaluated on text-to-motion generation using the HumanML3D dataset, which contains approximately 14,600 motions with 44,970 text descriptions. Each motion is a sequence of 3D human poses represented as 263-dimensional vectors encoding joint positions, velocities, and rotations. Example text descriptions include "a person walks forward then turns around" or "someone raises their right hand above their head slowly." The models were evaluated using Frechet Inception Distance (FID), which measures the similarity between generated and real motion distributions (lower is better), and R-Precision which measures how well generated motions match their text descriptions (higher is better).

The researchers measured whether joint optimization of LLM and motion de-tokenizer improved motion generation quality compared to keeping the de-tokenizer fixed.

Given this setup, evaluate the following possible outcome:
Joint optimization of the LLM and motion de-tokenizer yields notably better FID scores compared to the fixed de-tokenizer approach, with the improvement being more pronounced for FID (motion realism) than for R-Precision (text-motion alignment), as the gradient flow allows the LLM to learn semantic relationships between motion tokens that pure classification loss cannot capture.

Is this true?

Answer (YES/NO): NO